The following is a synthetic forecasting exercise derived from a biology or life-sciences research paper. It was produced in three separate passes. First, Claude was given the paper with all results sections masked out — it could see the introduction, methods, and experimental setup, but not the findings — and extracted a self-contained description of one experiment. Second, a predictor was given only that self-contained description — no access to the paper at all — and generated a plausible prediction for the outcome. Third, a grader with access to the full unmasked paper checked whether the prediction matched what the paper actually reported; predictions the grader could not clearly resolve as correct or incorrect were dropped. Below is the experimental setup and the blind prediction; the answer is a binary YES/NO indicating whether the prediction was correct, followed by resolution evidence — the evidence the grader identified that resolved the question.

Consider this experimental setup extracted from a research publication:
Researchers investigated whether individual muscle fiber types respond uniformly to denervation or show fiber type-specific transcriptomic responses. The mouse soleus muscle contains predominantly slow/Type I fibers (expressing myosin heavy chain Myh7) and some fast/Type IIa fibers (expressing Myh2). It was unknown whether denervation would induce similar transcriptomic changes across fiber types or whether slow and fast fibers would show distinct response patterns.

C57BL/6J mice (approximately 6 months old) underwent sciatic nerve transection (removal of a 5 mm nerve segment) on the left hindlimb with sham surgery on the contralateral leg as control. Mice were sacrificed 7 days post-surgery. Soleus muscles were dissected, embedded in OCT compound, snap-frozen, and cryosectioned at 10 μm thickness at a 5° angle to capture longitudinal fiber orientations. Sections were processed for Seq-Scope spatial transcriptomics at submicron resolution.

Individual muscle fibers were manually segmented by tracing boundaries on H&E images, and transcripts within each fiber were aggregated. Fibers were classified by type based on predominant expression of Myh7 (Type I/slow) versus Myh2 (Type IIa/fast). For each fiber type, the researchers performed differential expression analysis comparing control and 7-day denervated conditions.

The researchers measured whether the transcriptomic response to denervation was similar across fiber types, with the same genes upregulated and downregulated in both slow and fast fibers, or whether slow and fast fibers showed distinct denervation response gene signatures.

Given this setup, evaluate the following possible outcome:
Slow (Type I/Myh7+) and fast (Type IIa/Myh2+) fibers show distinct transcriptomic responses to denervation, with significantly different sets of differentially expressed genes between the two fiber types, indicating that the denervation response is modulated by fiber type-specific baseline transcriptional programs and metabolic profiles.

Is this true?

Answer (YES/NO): YES